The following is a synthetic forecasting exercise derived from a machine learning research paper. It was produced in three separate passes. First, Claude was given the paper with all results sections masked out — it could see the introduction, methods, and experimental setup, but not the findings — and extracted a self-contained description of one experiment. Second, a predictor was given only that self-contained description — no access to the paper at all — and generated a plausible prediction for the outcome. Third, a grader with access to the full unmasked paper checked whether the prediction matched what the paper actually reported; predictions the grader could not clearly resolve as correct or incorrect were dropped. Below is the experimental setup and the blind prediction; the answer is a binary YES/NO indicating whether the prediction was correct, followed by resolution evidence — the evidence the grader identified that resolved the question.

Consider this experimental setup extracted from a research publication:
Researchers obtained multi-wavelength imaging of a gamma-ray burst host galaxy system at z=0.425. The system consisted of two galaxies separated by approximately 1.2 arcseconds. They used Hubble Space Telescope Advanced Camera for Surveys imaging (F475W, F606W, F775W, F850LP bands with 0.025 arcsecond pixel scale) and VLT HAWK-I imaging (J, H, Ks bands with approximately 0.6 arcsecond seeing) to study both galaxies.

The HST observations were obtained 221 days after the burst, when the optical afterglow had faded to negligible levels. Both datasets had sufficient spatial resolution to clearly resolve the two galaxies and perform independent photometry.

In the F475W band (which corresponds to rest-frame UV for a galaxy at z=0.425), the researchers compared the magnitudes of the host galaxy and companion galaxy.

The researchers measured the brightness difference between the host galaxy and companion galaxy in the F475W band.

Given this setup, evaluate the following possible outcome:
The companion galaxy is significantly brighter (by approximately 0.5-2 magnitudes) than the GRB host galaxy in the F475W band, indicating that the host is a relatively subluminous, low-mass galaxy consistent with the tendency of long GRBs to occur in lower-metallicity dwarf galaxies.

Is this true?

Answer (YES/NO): NO